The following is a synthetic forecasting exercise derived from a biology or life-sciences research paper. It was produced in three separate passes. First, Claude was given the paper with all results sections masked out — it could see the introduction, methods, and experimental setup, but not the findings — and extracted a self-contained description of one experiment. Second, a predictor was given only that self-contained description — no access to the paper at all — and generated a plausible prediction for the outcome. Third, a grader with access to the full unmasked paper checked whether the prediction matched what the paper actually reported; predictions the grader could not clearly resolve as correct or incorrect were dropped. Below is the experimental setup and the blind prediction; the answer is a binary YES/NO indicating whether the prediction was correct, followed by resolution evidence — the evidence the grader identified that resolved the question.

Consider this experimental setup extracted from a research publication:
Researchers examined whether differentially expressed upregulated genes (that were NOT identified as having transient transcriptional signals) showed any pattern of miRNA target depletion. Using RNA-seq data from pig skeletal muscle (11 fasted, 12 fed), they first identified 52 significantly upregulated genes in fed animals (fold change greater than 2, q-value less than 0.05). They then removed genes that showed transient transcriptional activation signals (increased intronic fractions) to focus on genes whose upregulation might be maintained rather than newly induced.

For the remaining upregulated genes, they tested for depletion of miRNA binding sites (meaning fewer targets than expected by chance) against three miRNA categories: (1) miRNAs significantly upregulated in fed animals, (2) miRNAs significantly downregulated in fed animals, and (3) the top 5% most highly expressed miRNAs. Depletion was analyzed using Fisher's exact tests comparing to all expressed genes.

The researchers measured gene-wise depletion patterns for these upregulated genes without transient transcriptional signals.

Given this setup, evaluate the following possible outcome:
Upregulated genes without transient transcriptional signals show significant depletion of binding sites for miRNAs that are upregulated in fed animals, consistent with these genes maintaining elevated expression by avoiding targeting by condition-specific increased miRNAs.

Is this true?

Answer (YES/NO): YES